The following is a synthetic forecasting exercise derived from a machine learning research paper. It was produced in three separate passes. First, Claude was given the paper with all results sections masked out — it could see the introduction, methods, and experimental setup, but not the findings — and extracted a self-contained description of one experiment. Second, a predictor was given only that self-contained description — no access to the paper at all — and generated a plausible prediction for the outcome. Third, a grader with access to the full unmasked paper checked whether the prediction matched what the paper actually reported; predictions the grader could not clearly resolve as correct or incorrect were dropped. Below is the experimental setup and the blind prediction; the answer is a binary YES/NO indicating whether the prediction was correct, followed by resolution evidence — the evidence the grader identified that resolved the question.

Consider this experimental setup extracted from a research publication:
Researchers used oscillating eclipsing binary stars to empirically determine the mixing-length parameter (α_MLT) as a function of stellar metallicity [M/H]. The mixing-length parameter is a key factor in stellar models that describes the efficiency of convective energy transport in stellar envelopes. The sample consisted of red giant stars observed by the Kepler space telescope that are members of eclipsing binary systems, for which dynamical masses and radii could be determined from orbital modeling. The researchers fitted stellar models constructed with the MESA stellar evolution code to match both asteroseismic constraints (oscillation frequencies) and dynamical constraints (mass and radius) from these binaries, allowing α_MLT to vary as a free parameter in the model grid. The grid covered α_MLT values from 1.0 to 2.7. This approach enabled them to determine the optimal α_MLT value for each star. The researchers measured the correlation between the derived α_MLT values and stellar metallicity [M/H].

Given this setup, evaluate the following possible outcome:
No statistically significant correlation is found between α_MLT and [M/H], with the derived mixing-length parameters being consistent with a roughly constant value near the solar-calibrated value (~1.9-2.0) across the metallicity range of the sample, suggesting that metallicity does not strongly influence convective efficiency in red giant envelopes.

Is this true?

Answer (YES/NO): NO